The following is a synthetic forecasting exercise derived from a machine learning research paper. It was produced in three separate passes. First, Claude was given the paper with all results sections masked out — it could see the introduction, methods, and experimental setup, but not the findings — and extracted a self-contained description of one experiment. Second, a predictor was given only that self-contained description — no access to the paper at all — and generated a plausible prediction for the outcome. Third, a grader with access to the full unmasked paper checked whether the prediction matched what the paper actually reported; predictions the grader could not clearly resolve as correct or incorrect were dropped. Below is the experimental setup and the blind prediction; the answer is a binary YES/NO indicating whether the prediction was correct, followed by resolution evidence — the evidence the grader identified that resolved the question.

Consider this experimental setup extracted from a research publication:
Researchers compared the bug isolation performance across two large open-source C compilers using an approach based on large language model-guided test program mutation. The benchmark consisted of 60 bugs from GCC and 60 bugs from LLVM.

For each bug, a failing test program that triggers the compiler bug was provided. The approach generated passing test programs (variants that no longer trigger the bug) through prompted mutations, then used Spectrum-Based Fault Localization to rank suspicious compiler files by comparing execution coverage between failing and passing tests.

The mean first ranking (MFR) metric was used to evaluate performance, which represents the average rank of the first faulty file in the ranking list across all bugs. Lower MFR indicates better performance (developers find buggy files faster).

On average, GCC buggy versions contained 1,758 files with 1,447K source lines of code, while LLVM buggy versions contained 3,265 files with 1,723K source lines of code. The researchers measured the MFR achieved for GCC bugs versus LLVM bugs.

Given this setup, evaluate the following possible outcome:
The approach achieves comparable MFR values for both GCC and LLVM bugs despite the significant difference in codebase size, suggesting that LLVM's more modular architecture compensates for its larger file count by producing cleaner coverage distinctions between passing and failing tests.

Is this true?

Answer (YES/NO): YES